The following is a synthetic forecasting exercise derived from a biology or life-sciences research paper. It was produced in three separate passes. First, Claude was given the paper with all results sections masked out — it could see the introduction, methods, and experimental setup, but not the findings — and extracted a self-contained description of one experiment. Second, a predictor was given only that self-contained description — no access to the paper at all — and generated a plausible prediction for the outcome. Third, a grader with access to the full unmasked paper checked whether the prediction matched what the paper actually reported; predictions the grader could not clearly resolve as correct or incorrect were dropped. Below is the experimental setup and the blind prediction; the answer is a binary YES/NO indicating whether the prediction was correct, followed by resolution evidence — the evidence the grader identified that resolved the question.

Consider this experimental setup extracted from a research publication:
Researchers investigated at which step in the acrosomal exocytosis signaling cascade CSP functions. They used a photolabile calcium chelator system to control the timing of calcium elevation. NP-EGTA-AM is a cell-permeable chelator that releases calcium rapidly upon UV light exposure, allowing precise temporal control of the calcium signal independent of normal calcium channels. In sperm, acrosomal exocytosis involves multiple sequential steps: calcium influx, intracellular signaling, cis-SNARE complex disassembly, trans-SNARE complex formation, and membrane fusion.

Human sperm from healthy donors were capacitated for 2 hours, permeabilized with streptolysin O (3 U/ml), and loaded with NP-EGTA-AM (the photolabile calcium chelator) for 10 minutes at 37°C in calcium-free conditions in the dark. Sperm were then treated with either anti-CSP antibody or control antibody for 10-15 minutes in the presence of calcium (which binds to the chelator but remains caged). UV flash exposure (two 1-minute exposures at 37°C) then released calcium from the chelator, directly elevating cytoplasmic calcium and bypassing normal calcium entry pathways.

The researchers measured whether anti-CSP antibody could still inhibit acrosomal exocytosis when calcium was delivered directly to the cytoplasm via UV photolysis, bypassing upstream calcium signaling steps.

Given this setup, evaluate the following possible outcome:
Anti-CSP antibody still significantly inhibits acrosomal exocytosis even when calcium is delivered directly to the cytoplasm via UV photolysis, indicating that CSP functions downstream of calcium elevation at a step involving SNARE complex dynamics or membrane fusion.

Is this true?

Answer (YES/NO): NO